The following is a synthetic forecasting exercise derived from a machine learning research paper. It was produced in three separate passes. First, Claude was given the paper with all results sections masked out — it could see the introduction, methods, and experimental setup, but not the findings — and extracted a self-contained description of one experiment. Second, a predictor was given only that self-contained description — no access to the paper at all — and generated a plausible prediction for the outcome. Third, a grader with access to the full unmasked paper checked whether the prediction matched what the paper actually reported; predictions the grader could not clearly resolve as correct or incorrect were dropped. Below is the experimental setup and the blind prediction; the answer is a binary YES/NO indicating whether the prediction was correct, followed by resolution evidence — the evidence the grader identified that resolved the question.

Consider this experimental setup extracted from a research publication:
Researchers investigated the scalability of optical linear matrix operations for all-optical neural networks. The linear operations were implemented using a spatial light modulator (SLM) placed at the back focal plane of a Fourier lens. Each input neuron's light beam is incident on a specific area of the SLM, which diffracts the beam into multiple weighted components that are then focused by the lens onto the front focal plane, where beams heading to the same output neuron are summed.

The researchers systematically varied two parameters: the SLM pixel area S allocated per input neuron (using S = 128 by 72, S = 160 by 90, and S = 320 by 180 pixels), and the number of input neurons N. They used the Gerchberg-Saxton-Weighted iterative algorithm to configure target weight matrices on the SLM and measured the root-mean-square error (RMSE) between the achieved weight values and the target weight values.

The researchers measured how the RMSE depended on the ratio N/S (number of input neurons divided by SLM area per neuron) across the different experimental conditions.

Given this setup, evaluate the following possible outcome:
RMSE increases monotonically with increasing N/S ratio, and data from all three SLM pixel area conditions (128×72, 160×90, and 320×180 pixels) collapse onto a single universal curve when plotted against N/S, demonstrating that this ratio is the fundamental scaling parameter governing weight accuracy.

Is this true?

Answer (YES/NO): YES